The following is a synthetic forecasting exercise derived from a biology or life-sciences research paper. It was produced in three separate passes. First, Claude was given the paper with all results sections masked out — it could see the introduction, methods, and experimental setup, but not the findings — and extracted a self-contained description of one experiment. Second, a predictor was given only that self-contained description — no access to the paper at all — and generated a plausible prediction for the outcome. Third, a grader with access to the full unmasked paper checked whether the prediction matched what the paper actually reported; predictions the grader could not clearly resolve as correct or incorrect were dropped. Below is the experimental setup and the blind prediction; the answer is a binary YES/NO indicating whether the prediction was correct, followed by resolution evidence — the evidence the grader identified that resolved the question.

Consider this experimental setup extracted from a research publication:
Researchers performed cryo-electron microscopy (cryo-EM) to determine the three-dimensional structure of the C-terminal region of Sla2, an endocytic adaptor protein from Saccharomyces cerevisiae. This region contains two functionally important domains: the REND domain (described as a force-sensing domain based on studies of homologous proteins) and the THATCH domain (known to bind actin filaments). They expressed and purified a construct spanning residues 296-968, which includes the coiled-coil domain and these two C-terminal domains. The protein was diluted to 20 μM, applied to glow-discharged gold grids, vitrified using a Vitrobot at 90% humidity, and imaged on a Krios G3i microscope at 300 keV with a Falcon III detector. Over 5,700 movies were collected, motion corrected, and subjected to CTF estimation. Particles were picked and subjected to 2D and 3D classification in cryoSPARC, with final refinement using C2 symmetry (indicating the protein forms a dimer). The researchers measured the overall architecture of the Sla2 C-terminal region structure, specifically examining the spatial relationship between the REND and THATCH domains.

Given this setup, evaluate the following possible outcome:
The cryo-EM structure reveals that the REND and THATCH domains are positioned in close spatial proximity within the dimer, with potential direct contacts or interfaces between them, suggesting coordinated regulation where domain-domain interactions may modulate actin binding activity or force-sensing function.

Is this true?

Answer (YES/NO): YES